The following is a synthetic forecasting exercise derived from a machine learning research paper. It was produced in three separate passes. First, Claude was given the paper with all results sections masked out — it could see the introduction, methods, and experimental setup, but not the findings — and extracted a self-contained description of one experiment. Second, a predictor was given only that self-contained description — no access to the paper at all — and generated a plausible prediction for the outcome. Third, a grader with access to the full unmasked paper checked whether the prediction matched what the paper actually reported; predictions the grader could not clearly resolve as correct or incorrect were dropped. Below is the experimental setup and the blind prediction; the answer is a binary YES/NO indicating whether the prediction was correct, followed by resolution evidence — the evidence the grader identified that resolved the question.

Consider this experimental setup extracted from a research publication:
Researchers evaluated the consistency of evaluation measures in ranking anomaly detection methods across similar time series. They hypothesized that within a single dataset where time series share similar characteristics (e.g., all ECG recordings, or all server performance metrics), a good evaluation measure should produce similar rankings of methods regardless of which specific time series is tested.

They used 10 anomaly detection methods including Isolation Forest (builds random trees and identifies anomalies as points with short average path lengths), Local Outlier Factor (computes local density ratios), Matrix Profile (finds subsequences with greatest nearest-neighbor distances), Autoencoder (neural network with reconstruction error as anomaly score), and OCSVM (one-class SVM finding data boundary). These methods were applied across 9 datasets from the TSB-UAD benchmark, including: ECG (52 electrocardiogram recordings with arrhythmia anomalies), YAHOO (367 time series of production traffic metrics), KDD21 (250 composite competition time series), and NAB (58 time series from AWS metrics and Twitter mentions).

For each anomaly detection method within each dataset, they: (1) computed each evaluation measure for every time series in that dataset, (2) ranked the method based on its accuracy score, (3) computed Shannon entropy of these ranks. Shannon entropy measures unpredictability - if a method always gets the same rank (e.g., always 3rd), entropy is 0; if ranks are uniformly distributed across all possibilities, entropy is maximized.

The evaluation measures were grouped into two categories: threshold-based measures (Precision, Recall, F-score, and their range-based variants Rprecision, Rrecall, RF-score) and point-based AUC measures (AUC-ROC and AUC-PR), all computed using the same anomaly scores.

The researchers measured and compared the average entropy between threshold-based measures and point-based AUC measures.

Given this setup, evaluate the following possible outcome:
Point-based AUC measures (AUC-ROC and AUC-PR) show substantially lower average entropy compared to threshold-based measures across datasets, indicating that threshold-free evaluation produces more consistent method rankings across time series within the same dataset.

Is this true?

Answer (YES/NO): YES